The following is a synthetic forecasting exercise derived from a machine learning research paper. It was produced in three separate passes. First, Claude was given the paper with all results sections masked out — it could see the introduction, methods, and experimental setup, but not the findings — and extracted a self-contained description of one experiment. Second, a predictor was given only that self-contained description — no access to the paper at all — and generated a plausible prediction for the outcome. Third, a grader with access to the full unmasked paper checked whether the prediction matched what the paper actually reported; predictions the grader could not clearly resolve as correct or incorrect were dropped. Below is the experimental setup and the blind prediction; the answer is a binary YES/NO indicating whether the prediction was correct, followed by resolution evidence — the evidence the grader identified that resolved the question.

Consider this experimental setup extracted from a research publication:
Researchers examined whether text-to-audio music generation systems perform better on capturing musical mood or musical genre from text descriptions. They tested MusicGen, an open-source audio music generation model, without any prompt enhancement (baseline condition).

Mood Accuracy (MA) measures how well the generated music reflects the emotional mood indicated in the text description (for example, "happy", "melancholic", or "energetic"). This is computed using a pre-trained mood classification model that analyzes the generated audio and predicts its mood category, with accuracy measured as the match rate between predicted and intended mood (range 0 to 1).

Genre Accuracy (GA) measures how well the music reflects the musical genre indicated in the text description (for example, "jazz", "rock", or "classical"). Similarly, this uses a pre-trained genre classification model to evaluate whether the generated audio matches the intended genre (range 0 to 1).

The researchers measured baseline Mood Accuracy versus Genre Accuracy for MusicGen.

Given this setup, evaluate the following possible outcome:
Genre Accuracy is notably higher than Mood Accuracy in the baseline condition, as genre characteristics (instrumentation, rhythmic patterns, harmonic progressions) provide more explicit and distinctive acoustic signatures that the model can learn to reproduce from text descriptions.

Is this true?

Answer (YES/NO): YES